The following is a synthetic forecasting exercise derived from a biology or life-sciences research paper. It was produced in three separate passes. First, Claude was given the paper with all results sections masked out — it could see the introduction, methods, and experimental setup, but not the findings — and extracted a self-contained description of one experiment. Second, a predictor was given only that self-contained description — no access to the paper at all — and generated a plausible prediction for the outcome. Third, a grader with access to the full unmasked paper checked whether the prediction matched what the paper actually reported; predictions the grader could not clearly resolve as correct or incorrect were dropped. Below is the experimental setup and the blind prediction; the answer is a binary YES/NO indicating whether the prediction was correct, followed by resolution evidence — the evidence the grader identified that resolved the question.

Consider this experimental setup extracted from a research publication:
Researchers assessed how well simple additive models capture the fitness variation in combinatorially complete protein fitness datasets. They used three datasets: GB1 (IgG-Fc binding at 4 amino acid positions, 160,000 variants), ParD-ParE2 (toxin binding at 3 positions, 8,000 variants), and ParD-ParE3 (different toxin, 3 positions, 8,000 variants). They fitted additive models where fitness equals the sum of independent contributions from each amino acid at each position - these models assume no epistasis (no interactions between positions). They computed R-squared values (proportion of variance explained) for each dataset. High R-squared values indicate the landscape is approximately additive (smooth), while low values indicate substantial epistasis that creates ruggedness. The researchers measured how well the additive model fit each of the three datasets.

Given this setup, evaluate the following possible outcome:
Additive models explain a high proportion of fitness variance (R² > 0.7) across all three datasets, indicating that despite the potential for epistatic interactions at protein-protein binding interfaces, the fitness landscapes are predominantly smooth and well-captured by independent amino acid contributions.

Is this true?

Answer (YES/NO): NO